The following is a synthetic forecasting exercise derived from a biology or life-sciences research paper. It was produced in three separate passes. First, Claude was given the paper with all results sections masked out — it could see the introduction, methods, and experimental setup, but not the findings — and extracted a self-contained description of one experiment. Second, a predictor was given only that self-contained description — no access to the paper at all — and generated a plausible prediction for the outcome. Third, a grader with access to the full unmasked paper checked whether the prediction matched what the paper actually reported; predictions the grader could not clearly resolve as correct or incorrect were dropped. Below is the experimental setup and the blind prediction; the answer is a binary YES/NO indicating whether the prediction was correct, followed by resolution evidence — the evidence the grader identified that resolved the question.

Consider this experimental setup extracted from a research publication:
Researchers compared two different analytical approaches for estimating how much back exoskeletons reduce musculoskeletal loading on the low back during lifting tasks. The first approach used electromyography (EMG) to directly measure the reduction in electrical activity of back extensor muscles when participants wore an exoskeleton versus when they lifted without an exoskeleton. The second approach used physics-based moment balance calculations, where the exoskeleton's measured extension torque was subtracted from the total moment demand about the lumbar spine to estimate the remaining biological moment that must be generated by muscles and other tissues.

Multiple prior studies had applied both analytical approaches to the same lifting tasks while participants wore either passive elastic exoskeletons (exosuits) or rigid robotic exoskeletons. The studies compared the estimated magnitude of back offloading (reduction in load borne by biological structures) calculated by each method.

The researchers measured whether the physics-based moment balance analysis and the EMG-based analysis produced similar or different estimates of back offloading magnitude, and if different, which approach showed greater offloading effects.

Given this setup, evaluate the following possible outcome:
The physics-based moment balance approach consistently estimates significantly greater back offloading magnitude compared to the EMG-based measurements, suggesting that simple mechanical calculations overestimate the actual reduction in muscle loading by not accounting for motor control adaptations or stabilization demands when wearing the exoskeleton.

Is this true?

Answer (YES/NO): NO